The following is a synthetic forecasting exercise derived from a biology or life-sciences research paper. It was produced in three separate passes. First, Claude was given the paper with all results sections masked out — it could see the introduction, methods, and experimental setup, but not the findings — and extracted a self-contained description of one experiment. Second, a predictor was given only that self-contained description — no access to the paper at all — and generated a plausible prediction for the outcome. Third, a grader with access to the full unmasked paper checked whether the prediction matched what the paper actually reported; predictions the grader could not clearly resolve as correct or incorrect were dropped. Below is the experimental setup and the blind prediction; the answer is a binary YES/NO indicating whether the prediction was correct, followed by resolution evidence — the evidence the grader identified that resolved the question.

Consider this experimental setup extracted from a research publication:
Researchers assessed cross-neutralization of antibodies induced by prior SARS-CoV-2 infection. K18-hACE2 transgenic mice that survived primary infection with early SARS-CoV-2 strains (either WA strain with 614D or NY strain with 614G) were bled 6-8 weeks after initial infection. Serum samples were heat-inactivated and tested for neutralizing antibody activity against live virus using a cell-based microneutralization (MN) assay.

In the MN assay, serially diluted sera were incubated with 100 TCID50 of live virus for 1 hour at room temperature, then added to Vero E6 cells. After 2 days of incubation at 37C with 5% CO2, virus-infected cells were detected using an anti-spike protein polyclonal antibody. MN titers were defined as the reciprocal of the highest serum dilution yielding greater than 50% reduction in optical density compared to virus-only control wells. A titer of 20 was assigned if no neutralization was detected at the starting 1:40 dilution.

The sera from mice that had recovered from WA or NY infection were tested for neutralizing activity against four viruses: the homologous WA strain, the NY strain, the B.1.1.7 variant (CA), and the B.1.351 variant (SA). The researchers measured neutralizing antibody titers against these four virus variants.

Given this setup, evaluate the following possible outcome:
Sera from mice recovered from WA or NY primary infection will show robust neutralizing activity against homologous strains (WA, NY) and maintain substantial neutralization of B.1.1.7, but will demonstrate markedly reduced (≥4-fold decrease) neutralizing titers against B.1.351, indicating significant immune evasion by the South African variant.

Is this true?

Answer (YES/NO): NO